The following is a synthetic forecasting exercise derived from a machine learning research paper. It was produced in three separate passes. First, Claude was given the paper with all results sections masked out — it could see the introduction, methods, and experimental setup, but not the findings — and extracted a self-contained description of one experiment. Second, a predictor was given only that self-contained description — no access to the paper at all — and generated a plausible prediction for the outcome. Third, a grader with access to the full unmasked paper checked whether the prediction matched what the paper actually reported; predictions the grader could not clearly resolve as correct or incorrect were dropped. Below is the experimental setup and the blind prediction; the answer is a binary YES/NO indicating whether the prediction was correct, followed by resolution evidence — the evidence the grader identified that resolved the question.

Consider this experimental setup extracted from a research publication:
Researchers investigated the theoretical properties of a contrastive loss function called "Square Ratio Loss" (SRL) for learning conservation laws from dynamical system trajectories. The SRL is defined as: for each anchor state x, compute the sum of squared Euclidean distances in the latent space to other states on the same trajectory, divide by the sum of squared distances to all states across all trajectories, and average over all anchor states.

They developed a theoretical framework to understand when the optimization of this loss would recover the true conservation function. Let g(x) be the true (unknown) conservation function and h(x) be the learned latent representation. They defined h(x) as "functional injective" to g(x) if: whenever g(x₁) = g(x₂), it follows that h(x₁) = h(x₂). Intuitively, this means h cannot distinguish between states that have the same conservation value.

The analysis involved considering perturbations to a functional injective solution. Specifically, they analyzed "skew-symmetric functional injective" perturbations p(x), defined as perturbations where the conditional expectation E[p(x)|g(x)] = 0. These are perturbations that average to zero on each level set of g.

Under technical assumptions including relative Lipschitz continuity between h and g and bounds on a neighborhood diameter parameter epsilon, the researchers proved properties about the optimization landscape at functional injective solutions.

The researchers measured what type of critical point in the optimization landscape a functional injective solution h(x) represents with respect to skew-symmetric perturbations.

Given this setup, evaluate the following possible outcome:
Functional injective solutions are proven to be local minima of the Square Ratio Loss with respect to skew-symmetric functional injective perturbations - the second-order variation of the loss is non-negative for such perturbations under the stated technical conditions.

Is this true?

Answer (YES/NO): NO